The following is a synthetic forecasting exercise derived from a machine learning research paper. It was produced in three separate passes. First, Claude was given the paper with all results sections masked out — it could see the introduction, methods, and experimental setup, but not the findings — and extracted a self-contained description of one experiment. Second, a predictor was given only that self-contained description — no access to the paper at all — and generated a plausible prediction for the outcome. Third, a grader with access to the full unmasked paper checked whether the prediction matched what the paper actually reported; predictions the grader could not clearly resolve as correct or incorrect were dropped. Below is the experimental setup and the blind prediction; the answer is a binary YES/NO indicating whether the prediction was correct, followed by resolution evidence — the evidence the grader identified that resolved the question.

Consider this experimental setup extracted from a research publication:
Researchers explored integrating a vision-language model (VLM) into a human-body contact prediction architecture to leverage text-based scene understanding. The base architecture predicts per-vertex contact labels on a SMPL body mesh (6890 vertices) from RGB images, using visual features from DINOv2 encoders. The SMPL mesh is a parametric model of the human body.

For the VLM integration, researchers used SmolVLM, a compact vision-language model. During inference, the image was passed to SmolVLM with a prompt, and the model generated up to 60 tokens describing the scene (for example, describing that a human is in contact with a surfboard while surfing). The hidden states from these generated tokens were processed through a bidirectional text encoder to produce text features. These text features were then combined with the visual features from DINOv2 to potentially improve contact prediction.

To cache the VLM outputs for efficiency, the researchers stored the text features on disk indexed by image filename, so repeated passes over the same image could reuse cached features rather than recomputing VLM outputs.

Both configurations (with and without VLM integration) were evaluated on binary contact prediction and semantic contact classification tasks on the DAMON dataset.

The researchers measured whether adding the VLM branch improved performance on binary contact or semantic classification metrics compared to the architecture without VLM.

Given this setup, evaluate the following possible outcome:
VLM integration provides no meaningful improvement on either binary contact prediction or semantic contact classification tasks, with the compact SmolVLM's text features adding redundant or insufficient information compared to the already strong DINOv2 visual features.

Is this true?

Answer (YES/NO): YES